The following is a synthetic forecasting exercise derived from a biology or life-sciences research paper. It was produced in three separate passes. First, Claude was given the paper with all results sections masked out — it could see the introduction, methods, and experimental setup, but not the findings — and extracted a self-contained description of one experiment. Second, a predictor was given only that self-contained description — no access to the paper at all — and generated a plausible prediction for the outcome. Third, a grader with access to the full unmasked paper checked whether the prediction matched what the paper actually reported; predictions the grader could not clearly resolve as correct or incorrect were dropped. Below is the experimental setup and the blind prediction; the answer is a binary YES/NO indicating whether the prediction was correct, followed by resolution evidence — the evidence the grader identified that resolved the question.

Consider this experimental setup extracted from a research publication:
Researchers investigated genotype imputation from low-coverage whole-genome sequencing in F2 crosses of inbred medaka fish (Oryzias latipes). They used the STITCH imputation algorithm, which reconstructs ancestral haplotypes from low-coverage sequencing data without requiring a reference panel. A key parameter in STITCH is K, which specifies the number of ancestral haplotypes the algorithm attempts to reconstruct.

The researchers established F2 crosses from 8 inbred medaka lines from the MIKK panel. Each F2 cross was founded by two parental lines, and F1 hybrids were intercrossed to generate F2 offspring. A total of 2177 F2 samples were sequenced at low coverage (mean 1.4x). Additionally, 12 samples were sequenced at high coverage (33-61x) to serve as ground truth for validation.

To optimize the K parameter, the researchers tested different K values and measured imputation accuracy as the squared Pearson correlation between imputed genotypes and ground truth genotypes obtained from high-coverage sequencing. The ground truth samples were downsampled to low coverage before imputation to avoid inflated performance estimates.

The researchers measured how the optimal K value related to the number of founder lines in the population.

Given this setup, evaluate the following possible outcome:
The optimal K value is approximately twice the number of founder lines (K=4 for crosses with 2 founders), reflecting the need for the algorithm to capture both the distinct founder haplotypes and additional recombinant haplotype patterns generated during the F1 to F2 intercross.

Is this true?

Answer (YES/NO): YES